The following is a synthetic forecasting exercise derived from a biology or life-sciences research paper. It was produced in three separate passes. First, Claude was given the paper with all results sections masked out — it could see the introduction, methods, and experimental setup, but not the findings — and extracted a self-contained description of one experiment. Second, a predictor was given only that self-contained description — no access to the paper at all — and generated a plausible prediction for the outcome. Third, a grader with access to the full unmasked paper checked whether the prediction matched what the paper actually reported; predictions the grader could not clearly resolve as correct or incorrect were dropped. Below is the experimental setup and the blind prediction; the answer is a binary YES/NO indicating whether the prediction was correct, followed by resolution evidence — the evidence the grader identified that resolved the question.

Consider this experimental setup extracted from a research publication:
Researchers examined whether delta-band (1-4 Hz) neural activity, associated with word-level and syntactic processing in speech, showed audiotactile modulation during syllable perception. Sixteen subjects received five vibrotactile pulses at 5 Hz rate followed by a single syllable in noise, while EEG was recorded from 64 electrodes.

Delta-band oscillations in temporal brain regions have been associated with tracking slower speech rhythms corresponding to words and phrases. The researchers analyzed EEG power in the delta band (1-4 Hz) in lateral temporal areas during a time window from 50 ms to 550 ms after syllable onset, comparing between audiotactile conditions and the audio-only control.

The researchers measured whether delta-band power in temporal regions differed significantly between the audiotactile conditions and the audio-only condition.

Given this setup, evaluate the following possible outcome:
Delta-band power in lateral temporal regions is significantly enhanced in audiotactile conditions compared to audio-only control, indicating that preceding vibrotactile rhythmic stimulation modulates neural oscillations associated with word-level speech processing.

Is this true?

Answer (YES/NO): NO